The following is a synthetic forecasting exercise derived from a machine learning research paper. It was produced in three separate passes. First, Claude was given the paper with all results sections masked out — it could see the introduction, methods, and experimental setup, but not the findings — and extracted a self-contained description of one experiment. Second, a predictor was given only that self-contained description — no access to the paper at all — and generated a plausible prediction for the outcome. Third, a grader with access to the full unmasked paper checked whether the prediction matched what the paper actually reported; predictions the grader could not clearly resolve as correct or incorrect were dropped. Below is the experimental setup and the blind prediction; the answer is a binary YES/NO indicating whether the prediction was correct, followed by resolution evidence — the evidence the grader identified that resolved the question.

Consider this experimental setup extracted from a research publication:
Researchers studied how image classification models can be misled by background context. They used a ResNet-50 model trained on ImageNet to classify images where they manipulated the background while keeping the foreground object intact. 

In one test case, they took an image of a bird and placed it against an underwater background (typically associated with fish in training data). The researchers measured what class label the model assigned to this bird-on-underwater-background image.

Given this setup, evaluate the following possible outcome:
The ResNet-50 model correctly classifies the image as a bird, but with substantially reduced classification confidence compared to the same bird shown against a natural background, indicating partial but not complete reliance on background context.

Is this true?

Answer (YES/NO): NO